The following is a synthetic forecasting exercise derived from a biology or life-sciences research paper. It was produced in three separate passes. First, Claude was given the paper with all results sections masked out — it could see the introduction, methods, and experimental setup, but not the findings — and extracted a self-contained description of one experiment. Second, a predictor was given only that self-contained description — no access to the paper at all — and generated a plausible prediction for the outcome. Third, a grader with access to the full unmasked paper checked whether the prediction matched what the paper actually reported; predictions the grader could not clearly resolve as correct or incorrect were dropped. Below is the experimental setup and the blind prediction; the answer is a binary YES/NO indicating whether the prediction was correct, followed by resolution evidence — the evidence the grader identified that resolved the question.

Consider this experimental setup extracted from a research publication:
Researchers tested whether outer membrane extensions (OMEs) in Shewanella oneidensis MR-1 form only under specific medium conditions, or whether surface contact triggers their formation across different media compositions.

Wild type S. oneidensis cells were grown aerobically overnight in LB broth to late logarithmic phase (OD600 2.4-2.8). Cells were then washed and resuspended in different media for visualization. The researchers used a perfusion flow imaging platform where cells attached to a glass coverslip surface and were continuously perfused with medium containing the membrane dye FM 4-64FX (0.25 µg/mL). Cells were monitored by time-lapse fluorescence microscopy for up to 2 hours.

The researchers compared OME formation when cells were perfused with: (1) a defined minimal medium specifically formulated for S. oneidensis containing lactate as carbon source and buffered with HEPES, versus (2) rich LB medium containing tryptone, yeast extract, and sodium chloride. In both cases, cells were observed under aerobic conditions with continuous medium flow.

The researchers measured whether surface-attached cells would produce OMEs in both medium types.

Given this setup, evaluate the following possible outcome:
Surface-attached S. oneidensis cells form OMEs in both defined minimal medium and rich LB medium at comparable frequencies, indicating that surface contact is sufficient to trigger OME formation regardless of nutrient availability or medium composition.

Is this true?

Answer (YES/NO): YES